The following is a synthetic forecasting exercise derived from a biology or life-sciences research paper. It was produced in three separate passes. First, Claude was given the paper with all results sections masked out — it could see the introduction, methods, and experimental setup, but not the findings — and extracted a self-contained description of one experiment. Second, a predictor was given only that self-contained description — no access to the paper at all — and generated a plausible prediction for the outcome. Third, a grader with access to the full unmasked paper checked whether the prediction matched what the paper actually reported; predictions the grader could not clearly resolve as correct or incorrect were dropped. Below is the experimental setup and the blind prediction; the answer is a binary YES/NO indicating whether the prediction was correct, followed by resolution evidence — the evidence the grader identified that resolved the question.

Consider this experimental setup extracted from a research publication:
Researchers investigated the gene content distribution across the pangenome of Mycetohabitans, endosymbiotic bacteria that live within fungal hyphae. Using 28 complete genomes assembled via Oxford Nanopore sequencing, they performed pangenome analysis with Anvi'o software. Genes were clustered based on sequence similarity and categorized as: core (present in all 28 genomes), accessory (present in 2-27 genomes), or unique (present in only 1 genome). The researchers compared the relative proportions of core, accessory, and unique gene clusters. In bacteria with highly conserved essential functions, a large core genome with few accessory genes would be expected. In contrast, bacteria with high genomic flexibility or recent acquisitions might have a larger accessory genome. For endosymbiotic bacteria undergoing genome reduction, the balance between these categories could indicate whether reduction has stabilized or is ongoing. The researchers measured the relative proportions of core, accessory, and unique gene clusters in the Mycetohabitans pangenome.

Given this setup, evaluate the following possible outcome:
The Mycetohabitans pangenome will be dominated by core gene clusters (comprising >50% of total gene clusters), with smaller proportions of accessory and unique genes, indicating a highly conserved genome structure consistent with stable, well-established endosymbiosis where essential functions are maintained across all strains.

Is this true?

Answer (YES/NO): NO